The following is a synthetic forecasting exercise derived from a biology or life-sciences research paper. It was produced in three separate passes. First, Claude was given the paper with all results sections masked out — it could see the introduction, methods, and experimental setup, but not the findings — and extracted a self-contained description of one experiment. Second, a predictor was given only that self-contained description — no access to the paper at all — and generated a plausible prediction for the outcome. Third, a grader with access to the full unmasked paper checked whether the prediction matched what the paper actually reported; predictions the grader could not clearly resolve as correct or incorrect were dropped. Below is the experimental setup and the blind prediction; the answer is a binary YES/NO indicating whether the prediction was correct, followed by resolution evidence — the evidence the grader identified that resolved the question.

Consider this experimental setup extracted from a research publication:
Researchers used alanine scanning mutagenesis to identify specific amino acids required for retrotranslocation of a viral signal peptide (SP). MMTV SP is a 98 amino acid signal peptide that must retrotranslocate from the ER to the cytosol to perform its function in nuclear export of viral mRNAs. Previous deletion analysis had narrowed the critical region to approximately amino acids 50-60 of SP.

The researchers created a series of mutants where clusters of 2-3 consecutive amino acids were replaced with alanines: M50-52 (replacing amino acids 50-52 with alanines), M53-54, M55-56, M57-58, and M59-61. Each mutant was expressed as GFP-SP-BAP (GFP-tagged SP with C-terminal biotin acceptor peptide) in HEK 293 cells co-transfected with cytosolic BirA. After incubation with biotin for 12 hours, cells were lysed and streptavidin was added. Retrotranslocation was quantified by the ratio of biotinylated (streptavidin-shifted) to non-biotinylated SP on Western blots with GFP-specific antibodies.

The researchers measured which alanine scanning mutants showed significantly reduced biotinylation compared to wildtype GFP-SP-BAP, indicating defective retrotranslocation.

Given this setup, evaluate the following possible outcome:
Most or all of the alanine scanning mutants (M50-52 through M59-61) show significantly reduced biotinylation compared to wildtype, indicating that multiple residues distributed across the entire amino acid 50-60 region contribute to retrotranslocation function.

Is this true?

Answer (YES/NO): NO